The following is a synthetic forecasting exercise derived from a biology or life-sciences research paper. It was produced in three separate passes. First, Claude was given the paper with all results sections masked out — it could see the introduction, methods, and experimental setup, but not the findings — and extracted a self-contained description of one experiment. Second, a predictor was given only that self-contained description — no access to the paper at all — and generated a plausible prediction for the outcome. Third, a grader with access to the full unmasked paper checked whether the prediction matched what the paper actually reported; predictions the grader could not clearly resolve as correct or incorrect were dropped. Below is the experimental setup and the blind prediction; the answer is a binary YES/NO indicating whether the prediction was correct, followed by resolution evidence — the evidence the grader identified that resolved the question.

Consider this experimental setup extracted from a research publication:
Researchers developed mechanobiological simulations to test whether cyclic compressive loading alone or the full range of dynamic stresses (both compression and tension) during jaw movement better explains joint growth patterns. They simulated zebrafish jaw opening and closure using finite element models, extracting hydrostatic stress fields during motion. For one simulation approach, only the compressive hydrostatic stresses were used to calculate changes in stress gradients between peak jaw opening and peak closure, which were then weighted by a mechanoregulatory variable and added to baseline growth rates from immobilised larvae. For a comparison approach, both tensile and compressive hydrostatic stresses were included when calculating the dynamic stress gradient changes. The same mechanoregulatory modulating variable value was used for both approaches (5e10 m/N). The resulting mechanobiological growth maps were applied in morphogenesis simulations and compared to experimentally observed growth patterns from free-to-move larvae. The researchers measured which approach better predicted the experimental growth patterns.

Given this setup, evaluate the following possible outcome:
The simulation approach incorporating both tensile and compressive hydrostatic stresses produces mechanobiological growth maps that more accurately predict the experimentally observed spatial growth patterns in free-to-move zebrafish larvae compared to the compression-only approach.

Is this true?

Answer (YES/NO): NO